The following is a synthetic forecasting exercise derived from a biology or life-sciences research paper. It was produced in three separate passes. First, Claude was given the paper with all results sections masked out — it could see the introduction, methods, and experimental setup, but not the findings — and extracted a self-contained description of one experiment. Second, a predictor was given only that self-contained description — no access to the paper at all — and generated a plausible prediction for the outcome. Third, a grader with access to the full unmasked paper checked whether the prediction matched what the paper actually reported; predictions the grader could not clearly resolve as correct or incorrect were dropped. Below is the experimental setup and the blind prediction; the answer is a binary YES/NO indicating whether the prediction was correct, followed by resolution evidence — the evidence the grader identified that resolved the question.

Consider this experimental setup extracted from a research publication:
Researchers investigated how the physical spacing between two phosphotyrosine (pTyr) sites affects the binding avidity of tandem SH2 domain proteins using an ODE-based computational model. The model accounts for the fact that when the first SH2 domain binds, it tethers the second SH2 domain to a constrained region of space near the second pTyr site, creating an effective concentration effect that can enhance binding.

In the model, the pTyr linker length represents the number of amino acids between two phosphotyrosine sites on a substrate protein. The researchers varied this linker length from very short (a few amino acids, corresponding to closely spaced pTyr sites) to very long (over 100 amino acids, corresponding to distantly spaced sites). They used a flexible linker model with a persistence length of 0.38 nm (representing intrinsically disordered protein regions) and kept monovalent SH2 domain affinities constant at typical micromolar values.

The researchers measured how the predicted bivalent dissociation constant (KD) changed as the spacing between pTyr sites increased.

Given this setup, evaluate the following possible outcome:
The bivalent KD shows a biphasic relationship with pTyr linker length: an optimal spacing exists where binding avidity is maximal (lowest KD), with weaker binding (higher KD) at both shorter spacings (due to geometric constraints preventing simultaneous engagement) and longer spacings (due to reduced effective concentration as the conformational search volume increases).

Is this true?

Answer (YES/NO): NO